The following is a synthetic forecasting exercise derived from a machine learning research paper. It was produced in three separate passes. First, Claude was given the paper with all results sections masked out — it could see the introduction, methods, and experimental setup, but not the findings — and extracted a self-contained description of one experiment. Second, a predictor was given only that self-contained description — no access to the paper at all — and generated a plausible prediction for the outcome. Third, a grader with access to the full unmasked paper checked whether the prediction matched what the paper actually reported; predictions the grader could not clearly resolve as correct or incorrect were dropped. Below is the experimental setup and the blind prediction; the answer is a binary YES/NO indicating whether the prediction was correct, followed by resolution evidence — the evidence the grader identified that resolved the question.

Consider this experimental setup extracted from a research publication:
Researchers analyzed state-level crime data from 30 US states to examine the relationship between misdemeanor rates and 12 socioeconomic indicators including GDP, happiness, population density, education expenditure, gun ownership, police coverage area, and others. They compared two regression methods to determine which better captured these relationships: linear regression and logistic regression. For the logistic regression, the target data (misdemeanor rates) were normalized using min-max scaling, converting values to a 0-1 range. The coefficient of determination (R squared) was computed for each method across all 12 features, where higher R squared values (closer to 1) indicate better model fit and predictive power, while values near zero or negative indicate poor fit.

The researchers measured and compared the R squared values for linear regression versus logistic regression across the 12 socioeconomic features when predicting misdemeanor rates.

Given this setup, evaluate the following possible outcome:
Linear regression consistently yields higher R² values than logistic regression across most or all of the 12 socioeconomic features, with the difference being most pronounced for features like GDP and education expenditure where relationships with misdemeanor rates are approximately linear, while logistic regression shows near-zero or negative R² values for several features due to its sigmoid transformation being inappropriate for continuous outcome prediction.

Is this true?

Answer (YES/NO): NO